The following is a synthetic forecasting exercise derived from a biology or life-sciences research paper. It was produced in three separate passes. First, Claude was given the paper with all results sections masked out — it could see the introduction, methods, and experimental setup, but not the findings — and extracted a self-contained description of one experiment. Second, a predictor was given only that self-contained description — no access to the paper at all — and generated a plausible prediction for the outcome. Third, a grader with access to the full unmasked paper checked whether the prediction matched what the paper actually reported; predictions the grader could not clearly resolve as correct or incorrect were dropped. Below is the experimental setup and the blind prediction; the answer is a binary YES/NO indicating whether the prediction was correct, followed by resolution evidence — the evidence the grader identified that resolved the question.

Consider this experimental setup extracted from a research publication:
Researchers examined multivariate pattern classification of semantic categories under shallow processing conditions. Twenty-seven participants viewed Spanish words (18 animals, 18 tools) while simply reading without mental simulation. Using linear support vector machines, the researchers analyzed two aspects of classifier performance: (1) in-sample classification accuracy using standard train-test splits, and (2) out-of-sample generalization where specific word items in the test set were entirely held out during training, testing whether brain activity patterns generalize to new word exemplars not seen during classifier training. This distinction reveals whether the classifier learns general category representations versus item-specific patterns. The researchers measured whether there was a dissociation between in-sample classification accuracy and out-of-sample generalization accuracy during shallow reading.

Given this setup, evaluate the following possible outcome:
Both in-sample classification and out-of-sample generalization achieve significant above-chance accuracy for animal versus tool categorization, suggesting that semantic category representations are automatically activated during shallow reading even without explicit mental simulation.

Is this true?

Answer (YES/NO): NO